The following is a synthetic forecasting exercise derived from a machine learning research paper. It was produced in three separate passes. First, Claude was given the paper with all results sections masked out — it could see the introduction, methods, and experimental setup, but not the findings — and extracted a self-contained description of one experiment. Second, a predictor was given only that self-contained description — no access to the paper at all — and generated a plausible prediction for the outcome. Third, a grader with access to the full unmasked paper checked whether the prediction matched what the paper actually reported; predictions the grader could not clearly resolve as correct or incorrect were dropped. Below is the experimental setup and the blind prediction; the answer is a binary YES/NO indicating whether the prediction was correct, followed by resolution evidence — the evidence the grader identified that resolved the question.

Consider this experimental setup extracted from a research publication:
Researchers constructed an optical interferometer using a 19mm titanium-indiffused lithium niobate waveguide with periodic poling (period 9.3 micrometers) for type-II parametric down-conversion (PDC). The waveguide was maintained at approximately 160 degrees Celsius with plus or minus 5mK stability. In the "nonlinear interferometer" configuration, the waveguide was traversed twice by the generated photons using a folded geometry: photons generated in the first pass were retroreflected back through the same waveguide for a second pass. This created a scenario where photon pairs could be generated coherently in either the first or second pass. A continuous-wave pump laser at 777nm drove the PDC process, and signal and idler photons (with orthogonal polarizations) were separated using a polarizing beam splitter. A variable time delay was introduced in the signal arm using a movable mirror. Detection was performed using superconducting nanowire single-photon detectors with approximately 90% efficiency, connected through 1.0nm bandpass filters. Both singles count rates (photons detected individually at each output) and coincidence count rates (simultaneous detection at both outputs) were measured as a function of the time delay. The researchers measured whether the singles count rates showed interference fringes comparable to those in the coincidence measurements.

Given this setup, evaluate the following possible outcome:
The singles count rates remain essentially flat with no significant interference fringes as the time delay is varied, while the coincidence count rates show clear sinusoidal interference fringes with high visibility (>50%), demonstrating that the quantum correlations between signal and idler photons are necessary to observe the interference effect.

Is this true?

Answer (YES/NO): NO